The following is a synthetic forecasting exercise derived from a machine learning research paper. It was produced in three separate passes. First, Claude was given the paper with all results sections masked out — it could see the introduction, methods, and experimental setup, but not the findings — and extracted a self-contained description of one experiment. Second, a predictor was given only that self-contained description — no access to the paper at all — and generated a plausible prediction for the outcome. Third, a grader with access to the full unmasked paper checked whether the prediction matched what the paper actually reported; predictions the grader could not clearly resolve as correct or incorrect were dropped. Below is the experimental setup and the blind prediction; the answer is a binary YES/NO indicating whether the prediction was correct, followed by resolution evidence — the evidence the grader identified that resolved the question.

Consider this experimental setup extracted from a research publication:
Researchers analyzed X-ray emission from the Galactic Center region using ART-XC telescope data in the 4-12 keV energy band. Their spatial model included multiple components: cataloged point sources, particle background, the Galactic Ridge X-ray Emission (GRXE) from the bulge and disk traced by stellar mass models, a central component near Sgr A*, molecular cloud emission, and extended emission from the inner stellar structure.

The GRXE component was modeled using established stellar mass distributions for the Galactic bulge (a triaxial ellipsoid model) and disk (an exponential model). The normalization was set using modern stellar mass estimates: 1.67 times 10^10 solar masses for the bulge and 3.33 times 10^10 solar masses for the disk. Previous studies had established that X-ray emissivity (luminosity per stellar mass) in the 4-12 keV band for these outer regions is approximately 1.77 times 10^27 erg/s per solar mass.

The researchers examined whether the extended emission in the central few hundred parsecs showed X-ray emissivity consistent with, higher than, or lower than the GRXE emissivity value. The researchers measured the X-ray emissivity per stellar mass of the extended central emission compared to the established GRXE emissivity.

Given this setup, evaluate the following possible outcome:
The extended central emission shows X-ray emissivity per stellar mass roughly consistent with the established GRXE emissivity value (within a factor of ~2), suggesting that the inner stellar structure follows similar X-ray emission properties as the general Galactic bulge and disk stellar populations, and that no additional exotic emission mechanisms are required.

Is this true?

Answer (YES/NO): NO